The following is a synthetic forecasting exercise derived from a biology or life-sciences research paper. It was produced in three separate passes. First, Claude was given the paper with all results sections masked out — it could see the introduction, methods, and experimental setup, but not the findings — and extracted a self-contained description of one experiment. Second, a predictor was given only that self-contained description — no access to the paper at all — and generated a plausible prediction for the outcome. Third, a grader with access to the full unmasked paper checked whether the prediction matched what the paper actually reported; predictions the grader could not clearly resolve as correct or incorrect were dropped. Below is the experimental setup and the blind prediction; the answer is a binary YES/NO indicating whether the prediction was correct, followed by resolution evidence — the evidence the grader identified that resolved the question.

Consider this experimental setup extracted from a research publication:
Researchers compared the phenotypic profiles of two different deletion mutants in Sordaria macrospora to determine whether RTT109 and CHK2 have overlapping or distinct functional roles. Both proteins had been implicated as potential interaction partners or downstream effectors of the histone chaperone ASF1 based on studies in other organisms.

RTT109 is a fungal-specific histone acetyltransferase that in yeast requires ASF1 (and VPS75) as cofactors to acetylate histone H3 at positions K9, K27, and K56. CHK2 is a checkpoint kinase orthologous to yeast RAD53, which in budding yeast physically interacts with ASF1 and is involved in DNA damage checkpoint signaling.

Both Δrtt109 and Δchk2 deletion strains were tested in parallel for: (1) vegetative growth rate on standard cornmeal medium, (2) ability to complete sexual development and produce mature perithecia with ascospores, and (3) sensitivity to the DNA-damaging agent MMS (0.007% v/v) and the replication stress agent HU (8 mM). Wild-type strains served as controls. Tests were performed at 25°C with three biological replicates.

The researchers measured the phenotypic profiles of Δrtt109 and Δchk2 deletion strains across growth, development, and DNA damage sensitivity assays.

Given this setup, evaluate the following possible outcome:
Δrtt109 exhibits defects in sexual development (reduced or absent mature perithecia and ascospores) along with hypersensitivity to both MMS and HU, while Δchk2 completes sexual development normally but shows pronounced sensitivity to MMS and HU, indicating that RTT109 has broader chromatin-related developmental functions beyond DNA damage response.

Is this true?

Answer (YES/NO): NO